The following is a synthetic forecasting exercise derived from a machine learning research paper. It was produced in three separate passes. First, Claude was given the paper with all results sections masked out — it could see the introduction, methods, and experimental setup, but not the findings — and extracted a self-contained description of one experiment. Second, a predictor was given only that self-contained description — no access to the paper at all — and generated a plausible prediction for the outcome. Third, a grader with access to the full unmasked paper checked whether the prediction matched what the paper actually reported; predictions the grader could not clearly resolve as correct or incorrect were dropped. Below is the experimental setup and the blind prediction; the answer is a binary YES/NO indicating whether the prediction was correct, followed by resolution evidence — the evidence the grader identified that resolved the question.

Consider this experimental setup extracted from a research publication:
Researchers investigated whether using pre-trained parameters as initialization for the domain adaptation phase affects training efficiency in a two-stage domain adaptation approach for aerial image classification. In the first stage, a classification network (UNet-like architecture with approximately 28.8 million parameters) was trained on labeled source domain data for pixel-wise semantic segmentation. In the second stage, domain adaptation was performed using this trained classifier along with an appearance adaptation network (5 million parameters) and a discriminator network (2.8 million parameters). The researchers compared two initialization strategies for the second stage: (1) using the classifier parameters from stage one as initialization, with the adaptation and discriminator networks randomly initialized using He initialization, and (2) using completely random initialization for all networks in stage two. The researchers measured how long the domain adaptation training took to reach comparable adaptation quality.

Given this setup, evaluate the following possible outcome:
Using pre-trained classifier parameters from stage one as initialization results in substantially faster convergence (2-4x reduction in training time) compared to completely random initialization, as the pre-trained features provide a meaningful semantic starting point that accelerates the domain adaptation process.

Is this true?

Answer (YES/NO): YES